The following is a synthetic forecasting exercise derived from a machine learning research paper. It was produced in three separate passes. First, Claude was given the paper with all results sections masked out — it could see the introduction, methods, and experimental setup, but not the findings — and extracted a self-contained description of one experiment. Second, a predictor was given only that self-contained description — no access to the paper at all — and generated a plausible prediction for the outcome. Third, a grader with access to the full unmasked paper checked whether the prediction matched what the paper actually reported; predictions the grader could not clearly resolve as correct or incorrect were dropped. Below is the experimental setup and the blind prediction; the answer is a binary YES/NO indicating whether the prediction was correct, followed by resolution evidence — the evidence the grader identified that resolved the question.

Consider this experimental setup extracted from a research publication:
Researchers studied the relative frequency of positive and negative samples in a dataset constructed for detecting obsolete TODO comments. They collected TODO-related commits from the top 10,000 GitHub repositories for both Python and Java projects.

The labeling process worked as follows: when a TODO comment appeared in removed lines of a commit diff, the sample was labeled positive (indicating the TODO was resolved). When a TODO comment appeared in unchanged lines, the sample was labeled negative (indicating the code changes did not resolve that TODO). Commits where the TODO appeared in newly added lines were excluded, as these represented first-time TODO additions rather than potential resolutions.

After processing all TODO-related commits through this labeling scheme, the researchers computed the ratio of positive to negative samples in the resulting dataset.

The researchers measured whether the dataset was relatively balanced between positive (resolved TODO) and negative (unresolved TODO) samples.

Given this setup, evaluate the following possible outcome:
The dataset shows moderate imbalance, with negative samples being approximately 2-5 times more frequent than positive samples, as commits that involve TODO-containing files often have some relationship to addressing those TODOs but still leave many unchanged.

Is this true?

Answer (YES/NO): NO